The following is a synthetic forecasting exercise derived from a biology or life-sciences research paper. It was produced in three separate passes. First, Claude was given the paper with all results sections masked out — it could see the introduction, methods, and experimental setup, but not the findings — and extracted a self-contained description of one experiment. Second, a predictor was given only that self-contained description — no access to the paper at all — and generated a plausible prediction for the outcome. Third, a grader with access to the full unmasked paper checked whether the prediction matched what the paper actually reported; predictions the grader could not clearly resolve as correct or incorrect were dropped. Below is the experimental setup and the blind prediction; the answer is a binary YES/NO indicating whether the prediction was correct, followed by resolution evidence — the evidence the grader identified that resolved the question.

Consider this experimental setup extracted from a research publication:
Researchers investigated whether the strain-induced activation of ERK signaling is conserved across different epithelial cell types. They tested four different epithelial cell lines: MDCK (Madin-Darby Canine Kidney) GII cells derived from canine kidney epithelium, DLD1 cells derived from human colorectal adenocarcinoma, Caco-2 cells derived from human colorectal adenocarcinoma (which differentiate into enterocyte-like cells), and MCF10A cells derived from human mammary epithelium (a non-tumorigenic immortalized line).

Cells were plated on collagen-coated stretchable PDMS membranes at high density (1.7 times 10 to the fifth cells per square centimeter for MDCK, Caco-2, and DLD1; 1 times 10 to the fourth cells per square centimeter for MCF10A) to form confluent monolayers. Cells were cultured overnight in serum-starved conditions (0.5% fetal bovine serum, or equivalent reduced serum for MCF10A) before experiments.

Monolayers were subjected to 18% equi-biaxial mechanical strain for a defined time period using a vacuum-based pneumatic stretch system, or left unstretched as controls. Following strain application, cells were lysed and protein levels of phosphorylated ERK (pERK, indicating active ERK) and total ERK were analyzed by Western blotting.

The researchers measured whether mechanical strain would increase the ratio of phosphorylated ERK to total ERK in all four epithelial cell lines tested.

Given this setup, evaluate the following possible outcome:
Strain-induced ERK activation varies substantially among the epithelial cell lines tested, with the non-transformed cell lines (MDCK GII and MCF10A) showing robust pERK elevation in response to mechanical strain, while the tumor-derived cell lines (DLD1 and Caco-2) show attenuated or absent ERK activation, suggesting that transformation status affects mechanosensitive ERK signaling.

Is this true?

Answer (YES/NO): NO